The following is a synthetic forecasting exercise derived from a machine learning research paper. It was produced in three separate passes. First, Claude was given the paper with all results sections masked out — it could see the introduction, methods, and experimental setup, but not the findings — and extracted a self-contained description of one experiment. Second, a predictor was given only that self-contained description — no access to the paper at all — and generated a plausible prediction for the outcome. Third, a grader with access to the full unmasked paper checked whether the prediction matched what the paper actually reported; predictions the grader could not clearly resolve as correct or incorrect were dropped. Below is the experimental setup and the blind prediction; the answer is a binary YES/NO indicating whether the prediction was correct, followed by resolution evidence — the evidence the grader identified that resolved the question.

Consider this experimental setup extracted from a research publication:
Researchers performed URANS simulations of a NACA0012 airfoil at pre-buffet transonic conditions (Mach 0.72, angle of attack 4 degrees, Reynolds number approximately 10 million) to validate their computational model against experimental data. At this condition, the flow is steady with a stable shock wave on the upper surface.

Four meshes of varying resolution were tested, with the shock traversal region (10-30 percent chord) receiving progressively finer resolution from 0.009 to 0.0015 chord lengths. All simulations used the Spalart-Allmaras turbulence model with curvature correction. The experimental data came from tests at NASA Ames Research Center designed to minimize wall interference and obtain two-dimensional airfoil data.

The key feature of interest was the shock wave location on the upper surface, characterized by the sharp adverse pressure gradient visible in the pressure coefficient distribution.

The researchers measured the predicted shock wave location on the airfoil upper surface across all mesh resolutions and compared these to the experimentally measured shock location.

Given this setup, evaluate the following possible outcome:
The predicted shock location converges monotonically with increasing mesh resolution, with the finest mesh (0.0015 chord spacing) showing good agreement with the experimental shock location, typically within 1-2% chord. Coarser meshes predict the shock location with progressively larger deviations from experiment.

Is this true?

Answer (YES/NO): NO